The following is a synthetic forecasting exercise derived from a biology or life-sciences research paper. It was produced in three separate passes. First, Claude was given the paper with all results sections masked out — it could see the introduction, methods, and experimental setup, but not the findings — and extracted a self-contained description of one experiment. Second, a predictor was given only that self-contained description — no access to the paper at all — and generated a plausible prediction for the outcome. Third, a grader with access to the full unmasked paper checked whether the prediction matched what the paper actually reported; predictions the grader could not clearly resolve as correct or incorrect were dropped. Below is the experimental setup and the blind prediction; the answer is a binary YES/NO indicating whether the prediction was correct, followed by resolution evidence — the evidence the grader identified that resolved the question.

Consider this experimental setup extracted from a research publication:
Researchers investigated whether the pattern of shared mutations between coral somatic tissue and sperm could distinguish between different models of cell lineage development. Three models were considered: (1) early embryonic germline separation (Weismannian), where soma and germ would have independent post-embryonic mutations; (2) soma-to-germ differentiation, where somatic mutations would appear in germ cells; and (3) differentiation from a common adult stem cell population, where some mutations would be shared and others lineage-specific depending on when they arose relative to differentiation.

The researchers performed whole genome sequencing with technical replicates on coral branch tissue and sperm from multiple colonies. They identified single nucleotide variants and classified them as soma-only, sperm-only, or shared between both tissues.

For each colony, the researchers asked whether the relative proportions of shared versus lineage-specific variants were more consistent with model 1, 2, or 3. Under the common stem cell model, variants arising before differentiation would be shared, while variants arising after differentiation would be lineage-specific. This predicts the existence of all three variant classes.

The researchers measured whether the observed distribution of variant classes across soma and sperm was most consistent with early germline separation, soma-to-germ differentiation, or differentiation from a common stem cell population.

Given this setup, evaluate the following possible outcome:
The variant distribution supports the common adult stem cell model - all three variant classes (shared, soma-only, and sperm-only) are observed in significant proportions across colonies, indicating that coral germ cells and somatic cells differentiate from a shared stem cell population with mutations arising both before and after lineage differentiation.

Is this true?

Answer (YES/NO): YES